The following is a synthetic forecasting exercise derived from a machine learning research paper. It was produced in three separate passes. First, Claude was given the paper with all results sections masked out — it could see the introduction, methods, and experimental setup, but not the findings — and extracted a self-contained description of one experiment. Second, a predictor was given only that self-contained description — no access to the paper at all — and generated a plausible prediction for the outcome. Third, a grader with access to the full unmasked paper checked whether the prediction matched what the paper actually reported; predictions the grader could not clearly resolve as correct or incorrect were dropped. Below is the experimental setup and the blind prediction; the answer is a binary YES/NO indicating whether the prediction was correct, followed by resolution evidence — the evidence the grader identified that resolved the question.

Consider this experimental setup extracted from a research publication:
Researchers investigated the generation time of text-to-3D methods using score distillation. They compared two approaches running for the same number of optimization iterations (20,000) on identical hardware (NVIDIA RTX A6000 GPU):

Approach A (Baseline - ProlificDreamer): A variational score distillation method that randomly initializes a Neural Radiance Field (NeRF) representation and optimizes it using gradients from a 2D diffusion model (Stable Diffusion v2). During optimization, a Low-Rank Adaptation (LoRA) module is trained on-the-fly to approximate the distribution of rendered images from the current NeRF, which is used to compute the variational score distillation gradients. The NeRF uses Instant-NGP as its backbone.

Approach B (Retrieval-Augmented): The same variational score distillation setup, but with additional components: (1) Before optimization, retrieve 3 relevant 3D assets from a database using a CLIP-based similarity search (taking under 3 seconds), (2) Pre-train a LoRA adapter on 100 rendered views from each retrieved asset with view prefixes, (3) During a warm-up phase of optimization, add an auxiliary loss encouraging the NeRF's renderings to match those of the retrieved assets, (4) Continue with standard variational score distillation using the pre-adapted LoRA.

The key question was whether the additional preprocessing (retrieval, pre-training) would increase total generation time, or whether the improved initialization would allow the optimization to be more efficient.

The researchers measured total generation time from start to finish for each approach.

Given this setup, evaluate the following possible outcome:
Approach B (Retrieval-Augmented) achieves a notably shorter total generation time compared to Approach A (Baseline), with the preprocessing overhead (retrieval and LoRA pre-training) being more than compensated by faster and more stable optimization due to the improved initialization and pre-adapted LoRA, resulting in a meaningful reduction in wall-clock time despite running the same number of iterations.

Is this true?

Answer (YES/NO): NO